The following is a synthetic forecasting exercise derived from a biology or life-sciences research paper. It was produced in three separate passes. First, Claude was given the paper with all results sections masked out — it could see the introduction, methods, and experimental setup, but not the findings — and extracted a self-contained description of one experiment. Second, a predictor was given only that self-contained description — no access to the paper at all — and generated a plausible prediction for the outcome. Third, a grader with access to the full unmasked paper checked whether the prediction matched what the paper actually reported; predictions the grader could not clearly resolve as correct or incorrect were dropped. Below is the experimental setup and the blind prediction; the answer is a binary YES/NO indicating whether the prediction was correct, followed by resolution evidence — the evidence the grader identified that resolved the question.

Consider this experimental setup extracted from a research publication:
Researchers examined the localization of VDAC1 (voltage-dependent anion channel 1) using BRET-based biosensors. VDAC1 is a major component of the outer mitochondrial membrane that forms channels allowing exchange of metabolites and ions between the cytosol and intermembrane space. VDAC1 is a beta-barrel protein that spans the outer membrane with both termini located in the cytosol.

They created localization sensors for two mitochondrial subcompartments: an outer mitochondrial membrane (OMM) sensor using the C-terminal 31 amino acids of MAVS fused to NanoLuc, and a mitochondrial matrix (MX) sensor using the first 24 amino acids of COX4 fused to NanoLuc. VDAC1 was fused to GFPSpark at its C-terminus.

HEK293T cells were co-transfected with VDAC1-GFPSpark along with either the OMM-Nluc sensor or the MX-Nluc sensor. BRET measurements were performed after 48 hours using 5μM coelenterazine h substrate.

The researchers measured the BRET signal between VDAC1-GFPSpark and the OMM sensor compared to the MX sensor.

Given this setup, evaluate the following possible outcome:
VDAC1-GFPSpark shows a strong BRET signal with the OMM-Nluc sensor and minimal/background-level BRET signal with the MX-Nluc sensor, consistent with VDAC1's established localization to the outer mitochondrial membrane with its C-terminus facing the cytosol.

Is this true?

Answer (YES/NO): NO